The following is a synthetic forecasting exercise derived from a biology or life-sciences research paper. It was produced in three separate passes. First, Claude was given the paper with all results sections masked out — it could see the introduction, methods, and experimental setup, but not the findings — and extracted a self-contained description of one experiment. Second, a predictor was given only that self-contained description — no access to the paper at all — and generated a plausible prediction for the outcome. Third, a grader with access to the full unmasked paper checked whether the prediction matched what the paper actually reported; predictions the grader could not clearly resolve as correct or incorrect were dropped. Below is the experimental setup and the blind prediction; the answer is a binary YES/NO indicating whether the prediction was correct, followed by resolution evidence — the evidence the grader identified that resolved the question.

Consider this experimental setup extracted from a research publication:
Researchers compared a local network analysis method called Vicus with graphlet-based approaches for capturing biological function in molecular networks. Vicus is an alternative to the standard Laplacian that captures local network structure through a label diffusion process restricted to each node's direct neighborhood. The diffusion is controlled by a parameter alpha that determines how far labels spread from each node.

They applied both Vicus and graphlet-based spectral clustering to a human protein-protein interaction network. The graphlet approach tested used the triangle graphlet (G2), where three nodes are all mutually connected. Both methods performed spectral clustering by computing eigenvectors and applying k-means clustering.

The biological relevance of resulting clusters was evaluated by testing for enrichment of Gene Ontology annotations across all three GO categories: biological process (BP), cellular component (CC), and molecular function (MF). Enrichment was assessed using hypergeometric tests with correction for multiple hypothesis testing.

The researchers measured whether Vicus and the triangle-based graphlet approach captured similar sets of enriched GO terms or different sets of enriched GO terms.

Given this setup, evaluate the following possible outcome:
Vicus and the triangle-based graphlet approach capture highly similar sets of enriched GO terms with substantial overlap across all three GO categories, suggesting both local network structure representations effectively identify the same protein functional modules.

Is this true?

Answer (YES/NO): NO